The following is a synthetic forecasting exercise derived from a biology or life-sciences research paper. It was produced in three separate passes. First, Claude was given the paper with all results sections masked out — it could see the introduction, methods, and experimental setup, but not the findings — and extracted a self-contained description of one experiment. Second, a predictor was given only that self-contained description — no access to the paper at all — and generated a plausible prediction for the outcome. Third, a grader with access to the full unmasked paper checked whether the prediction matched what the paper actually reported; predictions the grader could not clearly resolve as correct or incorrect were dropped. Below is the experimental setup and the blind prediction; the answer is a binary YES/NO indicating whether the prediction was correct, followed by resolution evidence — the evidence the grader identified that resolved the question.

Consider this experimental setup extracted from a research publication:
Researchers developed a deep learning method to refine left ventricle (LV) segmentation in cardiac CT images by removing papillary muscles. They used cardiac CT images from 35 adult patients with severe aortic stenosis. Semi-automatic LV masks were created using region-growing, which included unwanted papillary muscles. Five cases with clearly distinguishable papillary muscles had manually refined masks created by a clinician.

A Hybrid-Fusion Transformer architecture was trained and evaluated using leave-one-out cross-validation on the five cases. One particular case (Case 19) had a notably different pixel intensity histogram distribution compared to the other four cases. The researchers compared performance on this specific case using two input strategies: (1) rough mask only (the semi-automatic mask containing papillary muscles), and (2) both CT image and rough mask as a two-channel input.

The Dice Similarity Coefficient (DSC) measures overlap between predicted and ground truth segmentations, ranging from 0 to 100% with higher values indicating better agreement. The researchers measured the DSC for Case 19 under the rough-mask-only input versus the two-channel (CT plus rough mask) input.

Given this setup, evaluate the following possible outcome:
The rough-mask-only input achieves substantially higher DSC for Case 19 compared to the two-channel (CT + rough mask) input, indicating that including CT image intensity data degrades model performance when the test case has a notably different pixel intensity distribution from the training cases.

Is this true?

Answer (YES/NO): YES